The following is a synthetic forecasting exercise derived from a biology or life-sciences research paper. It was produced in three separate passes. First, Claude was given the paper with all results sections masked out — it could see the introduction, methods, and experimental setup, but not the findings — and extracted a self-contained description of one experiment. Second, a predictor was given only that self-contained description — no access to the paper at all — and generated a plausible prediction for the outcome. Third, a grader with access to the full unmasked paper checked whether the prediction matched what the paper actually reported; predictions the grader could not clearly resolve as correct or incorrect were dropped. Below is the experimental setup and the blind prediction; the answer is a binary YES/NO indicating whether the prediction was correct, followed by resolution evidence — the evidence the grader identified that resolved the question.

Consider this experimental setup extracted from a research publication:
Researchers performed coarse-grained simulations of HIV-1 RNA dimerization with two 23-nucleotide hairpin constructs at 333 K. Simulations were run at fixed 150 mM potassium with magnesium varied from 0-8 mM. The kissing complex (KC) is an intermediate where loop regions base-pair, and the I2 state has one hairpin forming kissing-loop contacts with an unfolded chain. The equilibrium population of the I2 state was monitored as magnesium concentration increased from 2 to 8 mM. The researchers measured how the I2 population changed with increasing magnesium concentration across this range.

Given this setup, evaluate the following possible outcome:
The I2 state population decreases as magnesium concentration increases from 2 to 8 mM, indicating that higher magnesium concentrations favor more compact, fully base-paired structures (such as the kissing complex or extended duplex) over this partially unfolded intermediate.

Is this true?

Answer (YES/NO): NO